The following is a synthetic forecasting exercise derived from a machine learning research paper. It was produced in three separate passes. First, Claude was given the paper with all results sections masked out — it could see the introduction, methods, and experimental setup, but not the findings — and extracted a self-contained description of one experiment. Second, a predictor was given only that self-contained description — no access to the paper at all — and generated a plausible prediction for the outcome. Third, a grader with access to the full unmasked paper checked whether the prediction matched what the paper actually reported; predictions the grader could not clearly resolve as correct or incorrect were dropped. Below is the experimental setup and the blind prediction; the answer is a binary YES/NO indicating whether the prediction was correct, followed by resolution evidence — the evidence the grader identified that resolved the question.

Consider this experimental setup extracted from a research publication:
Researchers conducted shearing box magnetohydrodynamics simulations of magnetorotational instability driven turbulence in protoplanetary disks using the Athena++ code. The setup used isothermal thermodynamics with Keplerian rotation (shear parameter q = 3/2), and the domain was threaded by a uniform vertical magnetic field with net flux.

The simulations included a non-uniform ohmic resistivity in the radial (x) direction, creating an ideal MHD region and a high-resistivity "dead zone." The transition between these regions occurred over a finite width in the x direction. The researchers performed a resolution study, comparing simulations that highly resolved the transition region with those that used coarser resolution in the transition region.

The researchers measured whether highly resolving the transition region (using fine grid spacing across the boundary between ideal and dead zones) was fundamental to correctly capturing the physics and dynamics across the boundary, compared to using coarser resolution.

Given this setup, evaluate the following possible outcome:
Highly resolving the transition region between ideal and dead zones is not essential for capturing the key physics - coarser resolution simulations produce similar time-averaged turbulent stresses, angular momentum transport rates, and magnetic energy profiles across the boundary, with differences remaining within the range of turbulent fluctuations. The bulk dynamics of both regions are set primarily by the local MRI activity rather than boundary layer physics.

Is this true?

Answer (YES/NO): YES